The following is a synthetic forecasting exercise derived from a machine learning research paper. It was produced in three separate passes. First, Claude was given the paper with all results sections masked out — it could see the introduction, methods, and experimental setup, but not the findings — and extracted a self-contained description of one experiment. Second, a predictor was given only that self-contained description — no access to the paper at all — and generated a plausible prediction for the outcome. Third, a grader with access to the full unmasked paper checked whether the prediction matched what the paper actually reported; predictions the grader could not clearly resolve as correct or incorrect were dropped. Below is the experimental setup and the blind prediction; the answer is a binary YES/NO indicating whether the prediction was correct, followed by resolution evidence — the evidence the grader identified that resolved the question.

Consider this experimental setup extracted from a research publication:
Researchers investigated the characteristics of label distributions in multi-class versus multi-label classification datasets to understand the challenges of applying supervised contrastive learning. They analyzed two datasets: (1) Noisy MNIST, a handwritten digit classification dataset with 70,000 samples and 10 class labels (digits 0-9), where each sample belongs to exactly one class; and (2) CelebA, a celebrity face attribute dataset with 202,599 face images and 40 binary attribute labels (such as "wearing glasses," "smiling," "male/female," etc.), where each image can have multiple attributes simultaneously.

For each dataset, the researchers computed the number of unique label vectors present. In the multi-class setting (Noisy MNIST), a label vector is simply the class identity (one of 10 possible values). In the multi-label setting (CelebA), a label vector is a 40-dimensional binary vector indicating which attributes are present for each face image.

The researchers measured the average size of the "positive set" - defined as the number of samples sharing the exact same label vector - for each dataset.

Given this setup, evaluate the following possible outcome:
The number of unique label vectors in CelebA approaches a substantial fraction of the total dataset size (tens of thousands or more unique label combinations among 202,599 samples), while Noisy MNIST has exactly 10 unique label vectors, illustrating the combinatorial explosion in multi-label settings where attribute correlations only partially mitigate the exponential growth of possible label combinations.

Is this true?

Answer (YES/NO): YES